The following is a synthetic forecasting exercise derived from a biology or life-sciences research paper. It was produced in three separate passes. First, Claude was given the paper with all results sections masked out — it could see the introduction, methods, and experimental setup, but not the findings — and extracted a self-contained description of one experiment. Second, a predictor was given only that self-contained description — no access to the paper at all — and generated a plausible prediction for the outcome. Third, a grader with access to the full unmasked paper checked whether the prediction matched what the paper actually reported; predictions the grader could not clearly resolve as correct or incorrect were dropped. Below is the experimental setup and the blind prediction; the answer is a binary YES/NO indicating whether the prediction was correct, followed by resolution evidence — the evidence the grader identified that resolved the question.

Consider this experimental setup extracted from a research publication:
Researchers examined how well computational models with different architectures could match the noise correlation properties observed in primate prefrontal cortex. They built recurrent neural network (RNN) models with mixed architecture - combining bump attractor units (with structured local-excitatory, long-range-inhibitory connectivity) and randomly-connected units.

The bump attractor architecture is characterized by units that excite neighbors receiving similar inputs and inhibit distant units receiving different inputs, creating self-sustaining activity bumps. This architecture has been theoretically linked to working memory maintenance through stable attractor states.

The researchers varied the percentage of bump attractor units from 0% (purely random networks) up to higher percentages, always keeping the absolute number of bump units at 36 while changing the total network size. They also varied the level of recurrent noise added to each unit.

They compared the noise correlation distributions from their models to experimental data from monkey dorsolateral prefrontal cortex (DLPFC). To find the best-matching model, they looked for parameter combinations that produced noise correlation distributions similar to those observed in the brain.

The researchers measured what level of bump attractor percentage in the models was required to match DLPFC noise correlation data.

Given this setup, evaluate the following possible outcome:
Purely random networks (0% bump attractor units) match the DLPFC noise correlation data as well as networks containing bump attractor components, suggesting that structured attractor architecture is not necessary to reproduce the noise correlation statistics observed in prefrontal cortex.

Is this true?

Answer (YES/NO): NO